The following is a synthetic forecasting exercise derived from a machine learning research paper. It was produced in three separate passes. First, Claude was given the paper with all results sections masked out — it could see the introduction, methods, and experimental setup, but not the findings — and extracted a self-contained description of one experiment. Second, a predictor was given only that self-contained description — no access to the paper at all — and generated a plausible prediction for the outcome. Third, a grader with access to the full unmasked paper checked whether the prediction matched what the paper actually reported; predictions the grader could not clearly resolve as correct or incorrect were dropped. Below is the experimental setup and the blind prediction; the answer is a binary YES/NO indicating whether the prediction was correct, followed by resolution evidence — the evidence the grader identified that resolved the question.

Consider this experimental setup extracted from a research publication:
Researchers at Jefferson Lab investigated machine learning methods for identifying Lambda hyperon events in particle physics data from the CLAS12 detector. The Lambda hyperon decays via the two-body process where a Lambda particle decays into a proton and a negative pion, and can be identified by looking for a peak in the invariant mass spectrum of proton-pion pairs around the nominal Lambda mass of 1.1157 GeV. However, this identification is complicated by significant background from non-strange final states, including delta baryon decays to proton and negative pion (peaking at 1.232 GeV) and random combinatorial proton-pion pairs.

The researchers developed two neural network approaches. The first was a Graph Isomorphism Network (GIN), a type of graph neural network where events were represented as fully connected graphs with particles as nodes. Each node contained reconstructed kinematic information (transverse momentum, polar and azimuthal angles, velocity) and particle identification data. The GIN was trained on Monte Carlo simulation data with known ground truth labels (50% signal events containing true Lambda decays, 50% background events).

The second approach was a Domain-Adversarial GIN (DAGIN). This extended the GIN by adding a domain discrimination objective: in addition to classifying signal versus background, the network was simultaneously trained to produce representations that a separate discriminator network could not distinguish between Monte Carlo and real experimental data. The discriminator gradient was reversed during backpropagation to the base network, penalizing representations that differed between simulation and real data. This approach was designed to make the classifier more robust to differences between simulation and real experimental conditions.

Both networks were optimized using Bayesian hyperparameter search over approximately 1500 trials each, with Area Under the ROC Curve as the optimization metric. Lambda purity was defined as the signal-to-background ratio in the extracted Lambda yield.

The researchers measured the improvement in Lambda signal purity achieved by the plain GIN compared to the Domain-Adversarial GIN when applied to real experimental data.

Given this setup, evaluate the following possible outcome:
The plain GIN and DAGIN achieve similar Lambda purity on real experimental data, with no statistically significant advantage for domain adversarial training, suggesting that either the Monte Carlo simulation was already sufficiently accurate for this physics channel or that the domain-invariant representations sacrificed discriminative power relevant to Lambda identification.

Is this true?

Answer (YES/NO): NO